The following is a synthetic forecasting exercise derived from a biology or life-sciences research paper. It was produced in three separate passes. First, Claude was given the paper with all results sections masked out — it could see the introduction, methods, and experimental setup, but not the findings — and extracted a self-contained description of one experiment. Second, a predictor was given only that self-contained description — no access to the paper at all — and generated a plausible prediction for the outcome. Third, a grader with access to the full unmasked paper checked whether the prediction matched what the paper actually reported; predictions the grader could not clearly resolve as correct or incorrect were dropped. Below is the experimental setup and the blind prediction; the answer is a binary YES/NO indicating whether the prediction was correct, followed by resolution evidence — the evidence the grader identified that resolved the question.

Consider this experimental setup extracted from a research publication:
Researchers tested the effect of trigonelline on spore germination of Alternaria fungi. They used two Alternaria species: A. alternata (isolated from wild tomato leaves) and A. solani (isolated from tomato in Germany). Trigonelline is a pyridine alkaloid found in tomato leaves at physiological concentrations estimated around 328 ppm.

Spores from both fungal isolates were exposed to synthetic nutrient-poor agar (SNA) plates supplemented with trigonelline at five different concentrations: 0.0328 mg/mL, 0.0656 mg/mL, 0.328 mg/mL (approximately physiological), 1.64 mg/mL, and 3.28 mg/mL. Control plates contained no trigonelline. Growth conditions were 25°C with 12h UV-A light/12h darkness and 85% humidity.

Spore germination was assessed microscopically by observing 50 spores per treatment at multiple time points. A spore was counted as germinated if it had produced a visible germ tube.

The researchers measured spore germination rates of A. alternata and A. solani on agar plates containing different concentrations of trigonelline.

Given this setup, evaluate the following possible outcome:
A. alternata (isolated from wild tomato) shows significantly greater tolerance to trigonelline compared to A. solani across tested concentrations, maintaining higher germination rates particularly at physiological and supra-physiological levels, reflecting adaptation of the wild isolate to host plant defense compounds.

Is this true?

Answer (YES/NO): YES